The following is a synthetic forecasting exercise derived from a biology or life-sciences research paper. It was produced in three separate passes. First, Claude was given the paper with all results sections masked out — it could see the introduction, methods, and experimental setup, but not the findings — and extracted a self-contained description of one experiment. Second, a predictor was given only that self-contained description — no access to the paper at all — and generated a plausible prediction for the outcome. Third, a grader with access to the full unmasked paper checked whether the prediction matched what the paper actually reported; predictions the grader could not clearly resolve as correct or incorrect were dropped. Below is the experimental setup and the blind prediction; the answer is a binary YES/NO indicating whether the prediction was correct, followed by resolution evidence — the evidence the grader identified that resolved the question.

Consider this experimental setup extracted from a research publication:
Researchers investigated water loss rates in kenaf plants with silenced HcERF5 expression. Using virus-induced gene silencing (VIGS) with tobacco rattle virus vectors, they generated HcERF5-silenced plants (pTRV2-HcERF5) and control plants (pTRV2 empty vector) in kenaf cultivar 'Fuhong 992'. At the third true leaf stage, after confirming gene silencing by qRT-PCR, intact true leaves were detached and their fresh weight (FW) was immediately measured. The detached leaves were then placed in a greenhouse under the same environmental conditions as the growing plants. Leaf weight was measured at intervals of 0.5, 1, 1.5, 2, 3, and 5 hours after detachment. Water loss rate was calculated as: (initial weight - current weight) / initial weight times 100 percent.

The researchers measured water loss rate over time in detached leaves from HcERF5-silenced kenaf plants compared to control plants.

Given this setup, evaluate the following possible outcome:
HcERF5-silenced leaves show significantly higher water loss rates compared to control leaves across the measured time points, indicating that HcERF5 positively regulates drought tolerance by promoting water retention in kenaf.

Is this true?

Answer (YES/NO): YES